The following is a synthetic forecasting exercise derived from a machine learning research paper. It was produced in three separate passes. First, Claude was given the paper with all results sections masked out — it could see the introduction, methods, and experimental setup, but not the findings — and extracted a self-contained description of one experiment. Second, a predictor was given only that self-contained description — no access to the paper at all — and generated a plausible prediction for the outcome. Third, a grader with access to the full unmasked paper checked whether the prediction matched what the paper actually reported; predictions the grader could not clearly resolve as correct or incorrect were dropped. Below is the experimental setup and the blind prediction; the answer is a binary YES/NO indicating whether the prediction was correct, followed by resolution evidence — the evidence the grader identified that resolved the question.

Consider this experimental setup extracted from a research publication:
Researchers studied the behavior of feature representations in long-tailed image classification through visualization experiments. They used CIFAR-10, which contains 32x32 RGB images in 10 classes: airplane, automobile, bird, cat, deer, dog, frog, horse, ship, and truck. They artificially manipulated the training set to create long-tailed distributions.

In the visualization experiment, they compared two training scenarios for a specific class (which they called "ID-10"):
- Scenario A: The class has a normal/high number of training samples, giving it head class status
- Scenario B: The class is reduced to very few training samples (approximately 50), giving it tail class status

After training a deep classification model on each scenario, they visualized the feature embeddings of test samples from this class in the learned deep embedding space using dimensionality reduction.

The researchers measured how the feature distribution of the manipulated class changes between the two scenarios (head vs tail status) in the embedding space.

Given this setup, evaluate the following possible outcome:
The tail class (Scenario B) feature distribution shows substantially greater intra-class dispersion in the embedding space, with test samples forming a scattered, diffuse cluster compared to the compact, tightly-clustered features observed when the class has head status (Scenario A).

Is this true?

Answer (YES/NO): NO